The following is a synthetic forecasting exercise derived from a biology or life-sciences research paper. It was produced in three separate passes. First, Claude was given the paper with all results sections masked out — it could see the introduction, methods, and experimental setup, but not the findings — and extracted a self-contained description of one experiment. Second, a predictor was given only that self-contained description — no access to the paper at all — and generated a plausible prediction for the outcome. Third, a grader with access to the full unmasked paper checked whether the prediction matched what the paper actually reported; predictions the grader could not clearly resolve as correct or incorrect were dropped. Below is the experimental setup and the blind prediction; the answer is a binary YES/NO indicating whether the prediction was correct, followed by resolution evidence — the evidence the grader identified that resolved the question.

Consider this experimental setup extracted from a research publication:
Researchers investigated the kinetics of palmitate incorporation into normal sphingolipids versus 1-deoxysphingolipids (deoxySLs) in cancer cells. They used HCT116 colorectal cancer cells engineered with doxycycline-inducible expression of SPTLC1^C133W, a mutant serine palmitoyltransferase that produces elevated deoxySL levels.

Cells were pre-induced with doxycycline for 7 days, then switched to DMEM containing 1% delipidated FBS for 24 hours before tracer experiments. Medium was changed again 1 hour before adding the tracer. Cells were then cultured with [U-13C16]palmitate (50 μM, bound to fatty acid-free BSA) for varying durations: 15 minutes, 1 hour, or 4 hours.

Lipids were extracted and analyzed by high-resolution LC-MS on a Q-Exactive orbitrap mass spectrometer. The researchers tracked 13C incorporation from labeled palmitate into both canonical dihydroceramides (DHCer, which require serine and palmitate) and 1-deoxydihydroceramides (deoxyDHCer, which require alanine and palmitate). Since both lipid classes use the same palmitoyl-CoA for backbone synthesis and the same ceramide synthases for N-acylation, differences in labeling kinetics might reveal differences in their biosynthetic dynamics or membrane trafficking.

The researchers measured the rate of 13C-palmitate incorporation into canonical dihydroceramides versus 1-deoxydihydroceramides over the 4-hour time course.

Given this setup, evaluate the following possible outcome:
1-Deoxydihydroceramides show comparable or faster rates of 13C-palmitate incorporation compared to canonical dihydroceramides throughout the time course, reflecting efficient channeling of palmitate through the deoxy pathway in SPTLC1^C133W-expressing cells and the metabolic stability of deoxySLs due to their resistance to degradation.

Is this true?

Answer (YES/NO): NO